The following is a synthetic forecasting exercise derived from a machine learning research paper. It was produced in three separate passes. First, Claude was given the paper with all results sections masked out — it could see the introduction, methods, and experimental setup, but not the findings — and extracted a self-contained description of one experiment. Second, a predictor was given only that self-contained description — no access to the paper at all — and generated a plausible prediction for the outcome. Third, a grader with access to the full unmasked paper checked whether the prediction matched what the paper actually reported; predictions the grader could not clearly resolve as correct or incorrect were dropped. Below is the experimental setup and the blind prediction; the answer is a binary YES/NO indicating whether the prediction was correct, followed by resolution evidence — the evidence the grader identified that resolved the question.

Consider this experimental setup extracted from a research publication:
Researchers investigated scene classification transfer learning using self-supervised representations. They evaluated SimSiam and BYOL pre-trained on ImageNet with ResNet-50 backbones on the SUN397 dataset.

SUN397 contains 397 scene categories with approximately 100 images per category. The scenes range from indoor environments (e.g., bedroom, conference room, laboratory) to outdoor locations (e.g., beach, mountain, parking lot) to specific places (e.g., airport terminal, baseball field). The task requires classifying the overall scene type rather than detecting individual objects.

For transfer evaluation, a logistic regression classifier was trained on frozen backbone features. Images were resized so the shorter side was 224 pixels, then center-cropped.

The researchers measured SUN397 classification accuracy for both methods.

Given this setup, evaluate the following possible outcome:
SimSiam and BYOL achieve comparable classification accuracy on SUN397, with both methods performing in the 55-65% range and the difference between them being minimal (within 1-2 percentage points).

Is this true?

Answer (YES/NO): NO